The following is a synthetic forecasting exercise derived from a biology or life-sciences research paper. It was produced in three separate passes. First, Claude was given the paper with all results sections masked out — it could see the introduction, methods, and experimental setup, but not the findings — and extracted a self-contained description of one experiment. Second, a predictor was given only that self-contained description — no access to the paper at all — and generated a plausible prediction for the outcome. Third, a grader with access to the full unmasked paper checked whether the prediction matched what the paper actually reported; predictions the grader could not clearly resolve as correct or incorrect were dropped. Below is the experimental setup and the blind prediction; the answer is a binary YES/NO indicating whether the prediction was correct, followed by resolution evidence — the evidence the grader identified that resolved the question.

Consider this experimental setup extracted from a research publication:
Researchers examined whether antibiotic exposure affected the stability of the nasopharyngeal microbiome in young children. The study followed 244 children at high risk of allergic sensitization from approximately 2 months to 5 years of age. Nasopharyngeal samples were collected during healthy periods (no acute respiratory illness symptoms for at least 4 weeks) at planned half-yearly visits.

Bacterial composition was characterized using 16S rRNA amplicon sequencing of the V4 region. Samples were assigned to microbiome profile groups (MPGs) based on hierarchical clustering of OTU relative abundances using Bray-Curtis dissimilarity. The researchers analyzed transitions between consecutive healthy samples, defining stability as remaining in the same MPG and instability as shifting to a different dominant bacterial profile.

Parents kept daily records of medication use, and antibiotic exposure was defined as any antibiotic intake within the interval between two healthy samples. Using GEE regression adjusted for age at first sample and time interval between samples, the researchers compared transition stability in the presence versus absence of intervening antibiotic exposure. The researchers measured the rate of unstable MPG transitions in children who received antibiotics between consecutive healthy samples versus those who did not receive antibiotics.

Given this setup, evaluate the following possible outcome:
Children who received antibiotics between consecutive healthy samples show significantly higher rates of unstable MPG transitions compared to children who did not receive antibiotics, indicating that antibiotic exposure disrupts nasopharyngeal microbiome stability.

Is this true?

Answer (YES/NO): NO